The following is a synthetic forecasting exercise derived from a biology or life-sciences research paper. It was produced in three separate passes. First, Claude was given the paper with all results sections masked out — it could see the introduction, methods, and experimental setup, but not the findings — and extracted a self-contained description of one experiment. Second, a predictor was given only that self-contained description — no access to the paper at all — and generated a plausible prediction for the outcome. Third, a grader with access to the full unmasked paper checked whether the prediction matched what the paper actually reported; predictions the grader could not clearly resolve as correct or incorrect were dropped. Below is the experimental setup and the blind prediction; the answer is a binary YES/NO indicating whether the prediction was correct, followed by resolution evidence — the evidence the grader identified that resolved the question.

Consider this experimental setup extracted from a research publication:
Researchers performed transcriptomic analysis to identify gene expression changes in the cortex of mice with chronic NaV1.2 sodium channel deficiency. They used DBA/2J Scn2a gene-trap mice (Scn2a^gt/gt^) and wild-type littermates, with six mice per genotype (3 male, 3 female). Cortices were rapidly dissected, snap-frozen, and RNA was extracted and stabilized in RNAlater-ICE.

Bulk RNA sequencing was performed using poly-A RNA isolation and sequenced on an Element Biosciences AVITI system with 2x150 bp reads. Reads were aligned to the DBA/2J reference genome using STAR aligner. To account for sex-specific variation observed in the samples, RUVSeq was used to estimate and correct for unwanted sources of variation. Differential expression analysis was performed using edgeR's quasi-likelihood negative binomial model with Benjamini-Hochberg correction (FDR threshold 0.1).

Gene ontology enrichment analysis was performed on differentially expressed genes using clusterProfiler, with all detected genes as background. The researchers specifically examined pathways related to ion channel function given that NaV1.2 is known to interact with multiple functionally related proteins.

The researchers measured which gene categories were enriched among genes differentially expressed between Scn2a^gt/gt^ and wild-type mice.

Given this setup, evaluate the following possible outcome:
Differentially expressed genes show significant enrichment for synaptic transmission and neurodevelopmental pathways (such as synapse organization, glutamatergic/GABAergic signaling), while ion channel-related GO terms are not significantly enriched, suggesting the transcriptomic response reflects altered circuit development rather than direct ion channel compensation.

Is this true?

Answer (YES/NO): NO